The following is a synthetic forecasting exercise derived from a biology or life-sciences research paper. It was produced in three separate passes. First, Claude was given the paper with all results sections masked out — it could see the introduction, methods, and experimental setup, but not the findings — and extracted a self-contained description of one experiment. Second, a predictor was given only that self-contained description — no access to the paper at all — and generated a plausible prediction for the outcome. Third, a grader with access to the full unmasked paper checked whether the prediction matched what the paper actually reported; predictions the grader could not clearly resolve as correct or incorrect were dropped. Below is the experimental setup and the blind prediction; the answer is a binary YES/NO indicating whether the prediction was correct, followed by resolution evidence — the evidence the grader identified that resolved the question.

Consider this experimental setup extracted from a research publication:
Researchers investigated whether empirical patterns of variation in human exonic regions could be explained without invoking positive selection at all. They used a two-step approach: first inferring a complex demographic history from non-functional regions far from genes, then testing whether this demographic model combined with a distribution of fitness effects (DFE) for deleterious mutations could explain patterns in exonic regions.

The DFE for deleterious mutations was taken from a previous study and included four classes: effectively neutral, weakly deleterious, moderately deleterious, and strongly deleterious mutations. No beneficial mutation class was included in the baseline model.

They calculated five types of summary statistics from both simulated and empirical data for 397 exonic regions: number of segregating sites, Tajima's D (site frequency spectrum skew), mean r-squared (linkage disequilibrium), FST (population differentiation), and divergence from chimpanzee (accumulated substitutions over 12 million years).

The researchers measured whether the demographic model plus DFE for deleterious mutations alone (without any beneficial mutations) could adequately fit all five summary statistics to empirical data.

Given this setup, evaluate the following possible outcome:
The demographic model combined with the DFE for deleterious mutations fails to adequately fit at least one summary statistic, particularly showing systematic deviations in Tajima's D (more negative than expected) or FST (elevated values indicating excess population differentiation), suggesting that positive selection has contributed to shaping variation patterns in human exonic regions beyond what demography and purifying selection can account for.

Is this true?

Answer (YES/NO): NO